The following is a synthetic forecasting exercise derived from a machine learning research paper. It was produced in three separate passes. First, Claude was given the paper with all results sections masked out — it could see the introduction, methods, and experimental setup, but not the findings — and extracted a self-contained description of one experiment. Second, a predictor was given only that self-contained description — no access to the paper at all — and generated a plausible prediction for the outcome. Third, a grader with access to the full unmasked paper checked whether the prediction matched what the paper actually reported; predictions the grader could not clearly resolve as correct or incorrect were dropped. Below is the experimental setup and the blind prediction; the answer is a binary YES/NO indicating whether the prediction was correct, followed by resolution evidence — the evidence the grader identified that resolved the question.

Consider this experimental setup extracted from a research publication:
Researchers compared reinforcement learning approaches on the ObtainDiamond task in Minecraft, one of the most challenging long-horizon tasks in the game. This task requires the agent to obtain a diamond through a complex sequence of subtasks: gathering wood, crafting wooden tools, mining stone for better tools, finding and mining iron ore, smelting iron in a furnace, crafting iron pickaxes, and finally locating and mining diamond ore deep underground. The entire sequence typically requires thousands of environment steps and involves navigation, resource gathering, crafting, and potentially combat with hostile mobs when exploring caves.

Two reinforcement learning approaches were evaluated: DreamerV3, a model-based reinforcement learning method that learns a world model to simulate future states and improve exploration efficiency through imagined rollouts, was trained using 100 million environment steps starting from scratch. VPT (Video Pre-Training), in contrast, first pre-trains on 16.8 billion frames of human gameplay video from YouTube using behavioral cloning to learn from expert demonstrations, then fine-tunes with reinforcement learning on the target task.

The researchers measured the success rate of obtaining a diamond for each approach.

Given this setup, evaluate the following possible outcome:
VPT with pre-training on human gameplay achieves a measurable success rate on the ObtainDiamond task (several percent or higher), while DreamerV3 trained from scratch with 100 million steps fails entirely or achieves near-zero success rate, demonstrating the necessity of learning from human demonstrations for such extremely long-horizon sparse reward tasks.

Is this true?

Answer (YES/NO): NO